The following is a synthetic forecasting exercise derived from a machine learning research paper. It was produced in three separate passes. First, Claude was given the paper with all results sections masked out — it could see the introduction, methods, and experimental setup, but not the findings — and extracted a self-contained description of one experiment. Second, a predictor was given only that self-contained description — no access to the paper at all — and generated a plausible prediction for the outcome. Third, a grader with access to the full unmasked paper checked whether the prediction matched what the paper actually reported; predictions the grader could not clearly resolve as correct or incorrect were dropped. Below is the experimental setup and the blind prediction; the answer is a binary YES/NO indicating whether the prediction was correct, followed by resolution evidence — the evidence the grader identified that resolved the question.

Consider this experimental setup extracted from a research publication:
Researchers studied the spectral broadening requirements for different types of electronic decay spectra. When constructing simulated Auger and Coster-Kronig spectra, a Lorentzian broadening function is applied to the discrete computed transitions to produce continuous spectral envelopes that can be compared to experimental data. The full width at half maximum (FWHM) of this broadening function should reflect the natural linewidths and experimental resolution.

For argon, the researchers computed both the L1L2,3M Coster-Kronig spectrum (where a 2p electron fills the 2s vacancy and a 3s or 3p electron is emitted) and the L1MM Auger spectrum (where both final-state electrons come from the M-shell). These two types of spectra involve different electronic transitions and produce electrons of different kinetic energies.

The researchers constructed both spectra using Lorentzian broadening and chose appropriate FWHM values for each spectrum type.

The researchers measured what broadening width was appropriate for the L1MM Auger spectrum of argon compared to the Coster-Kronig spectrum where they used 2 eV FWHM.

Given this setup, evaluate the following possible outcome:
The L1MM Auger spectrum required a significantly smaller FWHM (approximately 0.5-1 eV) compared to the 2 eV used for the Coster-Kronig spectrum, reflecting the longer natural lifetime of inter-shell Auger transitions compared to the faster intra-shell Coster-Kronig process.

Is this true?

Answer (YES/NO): NO